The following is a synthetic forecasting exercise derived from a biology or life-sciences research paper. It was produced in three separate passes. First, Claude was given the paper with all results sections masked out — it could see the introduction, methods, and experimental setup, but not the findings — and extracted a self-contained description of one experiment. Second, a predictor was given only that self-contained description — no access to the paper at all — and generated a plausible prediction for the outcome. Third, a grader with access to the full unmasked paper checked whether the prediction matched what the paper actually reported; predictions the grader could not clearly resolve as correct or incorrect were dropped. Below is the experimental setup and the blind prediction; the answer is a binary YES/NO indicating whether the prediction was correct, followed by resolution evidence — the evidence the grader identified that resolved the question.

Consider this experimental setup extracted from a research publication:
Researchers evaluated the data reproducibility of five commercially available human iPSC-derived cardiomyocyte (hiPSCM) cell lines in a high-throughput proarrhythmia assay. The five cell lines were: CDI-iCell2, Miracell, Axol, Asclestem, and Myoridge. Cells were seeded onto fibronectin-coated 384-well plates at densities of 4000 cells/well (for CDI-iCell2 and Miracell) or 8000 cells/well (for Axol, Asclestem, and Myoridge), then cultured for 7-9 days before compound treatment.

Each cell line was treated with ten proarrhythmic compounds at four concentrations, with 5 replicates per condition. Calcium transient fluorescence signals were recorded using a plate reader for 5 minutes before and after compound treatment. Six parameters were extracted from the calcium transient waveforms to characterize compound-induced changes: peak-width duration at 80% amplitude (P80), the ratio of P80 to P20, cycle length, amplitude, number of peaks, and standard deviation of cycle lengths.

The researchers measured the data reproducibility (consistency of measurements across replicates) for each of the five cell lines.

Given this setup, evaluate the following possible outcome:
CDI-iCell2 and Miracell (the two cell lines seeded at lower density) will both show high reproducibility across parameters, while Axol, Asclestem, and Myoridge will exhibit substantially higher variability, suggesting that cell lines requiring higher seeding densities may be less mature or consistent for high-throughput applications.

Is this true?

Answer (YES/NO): NO